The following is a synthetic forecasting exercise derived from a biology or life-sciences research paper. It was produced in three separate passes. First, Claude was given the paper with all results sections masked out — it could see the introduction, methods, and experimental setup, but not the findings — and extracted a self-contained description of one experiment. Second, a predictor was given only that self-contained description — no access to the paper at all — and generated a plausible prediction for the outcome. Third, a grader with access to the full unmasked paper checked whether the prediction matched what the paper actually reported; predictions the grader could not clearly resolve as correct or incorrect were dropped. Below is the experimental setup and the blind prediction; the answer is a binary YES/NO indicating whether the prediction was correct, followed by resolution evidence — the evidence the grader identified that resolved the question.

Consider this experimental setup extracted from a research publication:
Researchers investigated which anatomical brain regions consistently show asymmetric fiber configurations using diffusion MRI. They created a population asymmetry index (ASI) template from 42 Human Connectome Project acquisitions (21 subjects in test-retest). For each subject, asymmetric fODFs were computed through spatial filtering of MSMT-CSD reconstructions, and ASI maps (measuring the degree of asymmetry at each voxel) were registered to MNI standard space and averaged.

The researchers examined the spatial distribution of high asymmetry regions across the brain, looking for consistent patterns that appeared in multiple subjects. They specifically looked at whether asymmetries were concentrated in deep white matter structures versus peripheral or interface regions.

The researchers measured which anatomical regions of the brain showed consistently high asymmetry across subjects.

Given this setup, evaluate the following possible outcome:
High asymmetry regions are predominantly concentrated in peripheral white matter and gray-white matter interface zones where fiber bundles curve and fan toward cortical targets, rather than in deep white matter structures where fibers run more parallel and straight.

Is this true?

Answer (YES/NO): YES